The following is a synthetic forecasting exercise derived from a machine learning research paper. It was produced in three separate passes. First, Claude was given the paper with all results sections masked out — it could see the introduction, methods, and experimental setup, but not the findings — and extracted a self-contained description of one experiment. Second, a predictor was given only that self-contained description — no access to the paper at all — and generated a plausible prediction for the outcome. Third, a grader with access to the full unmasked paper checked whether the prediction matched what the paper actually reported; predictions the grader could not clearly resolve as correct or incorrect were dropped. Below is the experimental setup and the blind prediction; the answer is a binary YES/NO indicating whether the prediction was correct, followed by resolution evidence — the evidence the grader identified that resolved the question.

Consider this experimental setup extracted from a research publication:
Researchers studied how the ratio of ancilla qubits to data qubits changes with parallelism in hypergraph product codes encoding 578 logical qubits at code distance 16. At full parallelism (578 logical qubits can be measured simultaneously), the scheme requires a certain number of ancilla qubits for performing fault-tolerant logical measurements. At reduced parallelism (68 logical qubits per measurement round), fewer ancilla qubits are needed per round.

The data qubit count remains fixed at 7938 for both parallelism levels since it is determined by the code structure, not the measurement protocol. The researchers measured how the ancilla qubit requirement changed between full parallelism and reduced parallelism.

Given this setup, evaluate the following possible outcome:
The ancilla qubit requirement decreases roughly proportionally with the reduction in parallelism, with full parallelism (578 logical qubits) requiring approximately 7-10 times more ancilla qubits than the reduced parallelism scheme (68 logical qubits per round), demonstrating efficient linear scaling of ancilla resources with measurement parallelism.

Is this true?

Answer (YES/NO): YES